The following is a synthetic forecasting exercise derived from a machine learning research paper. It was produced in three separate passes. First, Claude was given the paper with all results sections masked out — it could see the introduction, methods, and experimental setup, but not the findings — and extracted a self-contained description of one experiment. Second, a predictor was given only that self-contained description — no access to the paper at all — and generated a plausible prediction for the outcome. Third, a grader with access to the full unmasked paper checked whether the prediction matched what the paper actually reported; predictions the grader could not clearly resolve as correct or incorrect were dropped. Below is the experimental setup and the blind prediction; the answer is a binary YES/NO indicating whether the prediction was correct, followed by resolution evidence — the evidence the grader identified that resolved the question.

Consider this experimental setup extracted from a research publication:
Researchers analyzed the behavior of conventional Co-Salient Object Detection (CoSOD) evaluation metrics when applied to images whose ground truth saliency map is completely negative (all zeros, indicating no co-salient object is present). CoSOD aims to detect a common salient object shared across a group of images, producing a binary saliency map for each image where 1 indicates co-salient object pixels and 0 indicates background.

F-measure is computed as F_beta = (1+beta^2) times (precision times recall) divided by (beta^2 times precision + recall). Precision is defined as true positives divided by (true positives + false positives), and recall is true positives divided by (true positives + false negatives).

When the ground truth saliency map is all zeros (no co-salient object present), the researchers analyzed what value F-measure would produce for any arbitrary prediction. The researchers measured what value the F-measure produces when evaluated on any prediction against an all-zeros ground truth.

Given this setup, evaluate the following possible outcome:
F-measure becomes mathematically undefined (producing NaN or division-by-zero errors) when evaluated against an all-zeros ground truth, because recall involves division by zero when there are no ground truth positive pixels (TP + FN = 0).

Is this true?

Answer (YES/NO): NO